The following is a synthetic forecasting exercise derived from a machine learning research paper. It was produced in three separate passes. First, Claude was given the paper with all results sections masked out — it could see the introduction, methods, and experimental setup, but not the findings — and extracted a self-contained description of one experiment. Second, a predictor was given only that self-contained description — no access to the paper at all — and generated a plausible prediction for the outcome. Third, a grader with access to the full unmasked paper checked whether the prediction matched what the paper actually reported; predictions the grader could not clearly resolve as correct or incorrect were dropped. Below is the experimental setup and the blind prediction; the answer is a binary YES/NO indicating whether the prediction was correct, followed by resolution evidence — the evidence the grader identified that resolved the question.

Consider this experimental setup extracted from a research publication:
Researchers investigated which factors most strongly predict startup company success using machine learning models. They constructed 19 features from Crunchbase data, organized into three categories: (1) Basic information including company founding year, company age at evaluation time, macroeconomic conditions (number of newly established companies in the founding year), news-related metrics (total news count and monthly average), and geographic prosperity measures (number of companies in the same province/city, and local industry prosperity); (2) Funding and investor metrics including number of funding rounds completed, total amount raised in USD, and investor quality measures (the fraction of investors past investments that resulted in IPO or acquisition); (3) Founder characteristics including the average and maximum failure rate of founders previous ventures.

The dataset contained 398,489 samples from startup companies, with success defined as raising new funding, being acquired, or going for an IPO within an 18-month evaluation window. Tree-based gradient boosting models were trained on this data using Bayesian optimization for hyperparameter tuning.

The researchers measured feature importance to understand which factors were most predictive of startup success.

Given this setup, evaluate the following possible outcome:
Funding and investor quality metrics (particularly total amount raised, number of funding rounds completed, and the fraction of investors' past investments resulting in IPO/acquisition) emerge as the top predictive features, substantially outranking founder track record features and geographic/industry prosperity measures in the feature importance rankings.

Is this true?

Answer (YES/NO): NO